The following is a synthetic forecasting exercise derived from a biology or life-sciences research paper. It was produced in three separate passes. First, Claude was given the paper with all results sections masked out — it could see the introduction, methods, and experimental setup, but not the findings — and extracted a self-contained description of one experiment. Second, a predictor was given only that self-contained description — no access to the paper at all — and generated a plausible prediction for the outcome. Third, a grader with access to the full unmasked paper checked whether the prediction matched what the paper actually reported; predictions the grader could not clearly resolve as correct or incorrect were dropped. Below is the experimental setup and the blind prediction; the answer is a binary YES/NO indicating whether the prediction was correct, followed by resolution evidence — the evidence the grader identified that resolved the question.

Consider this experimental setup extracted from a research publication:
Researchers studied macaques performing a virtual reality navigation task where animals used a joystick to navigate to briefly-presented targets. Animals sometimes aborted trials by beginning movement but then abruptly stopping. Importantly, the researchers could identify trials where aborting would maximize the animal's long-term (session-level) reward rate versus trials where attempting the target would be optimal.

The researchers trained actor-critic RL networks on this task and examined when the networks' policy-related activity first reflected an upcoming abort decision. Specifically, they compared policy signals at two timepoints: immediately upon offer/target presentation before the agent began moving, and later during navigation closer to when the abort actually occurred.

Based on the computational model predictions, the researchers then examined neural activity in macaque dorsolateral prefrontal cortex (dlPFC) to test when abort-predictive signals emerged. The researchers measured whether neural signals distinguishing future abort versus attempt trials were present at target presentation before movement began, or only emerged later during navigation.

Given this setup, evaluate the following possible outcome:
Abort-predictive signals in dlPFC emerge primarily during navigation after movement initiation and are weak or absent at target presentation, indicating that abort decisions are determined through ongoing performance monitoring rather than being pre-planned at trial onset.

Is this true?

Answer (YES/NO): NO